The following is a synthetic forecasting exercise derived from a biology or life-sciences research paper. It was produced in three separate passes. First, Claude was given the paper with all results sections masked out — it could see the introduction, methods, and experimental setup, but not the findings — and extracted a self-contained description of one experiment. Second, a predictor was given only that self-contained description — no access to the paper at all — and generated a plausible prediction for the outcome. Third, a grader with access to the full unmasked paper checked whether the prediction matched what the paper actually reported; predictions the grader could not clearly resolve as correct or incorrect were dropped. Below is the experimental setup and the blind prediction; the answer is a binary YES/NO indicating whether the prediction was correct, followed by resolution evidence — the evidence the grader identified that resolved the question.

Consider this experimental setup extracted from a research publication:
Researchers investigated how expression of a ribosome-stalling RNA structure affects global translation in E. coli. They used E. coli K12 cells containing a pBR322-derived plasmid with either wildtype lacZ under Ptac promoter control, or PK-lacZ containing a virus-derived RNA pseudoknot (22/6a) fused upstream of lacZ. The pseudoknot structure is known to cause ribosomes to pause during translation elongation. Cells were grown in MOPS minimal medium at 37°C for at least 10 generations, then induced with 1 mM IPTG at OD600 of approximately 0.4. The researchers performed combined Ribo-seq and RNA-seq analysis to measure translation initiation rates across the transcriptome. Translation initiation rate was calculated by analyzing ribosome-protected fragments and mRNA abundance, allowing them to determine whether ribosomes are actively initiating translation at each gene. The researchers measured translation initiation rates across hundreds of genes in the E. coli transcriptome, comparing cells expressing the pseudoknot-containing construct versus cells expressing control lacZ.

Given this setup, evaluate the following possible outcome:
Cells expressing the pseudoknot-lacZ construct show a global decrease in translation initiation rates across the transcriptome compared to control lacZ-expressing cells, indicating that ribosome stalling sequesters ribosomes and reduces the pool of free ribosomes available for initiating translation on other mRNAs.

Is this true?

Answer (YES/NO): YES